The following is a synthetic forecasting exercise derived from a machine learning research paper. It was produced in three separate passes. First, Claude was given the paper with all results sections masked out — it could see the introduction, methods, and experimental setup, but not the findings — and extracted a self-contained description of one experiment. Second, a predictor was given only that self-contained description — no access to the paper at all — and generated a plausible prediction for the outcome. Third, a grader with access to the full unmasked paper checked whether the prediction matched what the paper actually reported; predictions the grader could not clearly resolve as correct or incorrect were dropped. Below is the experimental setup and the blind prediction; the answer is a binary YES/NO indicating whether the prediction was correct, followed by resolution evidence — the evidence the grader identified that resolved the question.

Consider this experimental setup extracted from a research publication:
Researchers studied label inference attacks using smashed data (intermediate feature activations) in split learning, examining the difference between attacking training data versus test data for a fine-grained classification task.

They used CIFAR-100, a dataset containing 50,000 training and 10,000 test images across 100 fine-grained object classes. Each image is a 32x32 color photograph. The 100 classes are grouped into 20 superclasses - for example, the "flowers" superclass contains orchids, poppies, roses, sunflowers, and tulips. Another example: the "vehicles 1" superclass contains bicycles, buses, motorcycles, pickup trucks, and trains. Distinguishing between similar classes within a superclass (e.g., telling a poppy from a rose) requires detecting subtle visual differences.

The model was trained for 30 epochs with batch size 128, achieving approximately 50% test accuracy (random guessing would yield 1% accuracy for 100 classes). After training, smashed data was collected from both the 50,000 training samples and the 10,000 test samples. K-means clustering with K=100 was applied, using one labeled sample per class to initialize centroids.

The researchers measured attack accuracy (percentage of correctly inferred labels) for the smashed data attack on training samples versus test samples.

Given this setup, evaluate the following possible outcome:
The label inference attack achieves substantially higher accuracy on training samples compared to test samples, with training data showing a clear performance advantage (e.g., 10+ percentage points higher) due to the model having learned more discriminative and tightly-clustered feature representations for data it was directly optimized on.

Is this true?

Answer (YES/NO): YES